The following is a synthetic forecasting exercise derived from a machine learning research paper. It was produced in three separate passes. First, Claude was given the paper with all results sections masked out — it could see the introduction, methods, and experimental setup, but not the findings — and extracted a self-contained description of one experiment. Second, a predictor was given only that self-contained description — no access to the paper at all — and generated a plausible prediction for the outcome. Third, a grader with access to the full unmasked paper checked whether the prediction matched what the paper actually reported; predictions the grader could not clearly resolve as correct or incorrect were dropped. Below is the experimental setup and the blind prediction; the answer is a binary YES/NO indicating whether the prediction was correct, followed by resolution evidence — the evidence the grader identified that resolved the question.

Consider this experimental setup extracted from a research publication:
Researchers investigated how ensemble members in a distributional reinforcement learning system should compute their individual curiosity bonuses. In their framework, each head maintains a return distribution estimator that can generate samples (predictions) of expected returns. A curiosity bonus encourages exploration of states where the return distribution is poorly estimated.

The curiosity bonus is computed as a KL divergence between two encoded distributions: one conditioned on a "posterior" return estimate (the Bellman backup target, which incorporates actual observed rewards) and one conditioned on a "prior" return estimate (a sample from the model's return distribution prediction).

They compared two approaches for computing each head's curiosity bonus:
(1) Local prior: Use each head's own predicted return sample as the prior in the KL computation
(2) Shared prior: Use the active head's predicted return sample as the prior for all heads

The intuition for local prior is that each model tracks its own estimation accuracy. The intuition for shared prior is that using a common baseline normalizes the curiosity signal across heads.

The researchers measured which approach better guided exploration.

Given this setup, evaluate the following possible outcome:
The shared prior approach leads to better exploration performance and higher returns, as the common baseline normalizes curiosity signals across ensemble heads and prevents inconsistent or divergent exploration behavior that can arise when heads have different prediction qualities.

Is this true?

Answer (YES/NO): NO